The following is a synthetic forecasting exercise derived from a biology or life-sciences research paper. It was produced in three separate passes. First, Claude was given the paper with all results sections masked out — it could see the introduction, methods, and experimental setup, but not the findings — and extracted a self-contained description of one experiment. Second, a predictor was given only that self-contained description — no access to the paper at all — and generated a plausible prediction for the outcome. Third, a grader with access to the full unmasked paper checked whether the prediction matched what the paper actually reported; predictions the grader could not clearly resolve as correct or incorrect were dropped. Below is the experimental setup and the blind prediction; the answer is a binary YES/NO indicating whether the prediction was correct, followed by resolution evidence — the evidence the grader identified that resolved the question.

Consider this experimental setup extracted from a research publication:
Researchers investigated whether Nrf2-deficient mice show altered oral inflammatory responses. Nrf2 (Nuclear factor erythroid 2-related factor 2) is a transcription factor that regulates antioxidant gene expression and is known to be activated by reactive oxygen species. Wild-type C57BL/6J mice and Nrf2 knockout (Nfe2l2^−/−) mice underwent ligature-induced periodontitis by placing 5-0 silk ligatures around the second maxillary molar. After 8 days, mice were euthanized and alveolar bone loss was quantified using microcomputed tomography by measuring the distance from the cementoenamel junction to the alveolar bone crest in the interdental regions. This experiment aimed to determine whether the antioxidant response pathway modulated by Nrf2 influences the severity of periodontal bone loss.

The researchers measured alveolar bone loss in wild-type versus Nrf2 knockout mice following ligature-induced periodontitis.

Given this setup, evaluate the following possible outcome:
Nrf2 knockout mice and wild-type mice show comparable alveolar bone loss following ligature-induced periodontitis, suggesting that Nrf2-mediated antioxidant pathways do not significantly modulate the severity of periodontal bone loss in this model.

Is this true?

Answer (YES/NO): NO